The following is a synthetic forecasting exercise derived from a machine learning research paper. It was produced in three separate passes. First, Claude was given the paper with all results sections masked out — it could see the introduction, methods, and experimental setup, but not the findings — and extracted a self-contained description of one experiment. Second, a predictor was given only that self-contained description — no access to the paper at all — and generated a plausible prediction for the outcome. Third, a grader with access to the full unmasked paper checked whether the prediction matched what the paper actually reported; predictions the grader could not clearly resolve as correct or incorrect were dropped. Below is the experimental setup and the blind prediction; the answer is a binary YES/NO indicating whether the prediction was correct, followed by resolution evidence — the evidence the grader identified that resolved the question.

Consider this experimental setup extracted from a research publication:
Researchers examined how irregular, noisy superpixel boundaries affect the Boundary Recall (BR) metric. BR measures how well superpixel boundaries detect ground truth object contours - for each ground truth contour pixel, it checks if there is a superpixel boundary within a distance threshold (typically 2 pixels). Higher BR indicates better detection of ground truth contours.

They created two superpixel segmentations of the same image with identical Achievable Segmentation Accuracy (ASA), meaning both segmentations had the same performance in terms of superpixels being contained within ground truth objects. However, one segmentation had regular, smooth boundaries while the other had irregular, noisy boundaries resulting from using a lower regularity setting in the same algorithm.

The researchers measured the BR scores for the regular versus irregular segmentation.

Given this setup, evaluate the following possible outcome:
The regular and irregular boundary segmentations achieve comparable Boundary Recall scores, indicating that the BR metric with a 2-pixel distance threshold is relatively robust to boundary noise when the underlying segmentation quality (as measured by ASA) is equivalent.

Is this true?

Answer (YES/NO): NO